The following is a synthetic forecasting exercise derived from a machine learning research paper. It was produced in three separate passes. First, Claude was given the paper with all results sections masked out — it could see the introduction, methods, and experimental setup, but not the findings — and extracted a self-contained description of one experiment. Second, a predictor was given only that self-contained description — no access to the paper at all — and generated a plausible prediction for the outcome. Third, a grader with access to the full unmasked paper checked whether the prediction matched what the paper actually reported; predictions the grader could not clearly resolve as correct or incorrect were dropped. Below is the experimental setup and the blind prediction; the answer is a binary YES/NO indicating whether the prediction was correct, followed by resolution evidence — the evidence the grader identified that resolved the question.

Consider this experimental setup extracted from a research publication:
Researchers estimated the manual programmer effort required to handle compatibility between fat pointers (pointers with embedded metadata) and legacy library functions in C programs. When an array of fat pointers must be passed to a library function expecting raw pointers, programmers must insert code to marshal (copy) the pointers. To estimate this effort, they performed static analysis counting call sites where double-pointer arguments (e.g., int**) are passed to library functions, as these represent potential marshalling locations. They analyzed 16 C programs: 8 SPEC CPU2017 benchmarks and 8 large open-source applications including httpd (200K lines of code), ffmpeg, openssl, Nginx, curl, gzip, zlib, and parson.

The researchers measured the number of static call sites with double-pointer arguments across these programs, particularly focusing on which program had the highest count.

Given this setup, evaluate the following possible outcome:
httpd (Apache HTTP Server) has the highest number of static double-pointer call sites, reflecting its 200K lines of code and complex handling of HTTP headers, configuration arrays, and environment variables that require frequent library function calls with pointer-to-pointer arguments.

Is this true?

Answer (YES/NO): YES